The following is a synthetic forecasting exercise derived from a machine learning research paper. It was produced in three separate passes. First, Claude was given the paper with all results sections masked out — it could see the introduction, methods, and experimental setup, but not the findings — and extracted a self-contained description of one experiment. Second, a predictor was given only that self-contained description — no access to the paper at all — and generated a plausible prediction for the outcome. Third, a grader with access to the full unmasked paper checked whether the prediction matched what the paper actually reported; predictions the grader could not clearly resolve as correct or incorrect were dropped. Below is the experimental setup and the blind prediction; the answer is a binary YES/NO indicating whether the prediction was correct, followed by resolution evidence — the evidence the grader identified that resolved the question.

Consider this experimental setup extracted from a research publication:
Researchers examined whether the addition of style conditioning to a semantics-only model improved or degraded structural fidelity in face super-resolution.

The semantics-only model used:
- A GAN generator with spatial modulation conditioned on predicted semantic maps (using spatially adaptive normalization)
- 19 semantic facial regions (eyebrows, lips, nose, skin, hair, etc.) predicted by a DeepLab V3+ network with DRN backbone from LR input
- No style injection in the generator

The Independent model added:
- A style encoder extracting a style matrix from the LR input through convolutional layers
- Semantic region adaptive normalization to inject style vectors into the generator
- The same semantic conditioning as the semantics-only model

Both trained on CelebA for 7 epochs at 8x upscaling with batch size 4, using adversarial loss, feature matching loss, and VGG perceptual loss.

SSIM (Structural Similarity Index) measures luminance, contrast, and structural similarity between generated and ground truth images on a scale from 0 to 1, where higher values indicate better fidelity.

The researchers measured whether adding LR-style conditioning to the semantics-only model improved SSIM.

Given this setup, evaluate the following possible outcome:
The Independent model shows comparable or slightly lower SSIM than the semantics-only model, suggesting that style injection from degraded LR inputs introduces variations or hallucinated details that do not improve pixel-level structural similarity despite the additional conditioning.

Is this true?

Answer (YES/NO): NO